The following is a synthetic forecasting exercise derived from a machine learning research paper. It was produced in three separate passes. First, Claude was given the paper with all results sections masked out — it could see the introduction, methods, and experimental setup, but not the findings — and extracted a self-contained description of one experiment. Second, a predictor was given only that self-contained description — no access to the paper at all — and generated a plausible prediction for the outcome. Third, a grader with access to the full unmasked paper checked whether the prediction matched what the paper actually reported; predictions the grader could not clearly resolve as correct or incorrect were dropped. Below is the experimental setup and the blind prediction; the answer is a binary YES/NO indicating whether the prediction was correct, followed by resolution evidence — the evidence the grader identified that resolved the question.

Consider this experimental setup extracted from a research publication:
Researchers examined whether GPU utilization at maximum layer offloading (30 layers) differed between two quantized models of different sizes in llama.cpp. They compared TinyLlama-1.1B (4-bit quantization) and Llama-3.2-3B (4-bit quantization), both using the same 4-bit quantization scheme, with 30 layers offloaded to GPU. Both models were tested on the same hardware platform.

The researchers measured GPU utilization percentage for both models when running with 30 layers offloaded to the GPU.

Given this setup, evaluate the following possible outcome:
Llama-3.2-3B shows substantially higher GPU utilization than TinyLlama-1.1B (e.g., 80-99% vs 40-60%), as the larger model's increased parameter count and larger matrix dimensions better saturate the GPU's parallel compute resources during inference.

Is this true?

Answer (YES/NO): NO